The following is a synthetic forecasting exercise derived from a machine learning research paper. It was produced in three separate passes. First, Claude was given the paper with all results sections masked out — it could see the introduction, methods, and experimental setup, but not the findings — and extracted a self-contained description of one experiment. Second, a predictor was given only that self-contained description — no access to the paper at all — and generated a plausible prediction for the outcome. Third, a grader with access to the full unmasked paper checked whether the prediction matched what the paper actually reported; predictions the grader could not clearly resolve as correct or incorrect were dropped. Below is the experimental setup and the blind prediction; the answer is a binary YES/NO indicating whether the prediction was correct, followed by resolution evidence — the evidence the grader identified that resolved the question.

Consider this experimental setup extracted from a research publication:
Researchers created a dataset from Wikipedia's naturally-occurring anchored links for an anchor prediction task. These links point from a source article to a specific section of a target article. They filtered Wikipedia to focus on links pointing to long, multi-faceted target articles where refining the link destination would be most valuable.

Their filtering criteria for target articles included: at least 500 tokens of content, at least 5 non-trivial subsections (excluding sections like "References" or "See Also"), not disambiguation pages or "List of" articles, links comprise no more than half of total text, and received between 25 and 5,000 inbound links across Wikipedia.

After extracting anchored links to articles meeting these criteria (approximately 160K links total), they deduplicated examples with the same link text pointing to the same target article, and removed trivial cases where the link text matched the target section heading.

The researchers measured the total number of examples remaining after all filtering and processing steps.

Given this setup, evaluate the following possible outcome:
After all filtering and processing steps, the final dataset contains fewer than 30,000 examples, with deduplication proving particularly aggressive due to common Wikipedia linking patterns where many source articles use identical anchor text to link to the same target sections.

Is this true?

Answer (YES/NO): NO